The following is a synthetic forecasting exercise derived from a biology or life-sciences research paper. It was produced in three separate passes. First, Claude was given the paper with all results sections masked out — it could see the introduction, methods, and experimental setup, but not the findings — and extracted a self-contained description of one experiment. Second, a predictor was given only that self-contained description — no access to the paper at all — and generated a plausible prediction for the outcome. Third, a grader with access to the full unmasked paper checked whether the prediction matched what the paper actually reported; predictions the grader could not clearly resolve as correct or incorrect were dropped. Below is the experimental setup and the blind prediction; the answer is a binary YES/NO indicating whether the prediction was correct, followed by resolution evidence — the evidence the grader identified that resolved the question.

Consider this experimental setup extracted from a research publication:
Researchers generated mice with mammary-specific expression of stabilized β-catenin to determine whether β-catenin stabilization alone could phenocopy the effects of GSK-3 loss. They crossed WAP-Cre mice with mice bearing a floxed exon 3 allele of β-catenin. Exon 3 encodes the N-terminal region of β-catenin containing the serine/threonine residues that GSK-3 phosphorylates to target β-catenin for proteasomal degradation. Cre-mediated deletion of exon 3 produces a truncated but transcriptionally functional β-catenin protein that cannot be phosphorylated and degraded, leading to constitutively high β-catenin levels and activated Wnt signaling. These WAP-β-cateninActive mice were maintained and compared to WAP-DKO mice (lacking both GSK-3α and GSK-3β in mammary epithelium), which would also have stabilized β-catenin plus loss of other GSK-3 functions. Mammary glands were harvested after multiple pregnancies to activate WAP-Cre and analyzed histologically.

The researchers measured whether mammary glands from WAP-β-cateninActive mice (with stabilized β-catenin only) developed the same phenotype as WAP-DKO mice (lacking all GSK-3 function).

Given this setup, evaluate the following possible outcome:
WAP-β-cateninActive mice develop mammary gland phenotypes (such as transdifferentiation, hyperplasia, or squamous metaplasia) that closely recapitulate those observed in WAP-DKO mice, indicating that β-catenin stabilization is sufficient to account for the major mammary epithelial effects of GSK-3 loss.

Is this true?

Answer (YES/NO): YES